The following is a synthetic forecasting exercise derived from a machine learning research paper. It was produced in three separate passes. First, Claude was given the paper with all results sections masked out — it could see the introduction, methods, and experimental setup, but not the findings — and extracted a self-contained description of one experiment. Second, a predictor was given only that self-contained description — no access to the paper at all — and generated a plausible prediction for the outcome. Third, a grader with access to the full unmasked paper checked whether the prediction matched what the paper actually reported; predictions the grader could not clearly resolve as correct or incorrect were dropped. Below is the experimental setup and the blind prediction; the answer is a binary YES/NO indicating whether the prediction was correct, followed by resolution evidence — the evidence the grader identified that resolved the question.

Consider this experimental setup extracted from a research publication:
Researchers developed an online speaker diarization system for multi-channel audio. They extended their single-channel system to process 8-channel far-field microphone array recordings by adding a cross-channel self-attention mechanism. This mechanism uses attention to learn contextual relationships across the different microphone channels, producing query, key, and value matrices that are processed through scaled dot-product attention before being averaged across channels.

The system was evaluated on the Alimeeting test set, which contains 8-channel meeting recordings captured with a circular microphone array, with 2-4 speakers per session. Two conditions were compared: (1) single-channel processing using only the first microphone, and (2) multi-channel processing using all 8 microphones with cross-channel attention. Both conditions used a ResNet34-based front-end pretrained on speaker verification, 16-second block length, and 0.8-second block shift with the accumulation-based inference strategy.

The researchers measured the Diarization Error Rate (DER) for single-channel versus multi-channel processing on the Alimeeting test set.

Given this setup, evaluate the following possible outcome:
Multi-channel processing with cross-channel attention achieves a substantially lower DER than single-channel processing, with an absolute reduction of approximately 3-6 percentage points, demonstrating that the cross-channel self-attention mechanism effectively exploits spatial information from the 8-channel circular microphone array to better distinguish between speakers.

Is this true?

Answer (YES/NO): NO